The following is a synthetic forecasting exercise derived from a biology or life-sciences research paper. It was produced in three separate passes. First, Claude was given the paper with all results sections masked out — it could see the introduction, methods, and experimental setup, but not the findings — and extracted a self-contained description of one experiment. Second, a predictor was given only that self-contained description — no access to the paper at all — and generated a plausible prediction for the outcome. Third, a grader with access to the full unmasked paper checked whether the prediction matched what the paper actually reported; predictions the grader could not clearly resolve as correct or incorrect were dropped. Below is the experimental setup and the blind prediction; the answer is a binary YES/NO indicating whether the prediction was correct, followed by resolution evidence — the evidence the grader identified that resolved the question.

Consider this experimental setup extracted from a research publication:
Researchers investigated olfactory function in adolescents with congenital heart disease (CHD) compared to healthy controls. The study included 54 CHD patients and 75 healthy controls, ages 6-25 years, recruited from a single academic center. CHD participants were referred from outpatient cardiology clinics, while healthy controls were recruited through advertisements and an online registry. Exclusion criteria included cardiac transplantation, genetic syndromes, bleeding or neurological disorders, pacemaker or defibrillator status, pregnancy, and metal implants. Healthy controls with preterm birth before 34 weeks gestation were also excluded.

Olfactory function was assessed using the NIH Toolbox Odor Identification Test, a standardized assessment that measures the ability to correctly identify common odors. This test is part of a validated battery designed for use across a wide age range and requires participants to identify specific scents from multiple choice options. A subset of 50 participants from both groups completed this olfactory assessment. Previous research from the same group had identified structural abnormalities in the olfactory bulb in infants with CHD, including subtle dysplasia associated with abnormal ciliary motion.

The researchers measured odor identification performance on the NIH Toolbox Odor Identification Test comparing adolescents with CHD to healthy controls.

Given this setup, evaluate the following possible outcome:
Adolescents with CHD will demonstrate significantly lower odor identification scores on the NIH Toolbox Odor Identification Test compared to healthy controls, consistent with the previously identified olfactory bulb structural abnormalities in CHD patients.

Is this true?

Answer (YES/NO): NO